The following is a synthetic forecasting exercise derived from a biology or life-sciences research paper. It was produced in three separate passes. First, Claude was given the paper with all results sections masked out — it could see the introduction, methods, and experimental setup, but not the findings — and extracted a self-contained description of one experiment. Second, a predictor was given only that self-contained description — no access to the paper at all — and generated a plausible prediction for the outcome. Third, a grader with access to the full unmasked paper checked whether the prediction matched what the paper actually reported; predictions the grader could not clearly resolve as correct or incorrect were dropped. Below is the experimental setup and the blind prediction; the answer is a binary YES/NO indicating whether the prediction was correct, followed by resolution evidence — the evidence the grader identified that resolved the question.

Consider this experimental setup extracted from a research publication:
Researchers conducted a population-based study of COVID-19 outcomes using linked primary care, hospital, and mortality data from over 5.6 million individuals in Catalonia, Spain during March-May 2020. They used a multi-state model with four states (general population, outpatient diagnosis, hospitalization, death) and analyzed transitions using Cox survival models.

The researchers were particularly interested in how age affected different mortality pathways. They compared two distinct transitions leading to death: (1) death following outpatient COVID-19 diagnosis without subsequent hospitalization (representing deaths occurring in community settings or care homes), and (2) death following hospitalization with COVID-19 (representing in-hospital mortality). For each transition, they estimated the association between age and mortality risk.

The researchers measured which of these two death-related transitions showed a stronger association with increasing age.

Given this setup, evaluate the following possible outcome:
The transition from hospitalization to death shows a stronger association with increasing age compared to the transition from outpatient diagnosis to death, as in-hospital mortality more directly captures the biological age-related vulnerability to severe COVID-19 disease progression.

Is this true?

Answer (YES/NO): NO